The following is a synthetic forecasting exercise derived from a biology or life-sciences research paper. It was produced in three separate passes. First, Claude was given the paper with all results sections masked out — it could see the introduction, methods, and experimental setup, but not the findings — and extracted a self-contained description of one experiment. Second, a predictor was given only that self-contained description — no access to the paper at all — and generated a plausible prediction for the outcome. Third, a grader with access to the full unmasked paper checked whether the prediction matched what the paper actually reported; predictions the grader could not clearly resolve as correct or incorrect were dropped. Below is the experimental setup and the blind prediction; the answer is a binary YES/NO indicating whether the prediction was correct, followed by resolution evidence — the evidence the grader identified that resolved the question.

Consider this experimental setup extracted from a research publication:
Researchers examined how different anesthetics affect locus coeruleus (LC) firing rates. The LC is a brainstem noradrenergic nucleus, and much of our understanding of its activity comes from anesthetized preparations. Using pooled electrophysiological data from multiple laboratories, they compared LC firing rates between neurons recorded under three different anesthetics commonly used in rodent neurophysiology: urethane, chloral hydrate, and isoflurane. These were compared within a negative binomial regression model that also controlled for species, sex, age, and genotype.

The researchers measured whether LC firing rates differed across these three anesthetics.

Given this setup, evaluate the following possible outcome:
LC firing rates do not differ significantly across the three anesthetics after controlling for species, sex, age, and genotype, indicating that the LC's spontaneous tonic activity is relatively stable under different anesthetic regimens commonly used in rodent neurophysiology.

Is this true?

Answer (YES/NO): NO